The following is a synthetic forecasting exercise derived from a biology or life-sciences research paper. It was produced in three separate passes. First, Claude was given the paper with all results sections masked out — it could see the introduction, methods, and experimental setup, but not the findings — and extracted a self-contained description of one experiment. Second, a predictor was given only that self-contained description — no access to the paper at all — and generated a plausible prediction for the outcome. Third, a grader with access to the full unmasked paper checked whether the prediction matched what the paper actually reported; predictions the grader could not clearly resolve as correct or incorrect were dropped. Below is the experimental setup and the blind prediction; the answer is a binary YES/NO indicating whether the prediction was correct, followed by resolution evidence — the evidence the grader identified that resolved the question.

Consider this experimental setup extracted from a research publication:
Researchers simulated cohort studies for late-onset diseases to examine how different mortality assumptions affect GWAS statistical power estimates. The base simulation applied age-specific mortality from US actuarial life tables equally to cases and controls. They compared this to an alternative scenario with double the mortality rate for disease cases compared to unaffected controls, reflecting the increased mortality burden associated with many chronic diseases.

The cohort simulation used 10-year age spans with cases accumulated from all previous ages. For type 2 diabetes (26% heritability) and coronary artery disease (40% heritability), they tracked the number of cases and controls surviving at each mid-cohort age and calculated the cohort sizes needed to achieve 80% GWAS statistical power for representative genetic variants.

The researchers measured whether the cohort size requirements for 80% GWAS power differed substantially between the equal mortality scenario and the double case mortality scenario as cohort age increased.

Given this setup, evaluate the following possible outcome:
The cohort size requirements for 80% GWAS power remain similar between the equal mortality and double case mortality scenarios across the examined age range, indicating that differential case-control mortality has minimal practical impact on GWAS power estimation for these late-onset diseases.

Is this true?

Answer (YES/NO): YES